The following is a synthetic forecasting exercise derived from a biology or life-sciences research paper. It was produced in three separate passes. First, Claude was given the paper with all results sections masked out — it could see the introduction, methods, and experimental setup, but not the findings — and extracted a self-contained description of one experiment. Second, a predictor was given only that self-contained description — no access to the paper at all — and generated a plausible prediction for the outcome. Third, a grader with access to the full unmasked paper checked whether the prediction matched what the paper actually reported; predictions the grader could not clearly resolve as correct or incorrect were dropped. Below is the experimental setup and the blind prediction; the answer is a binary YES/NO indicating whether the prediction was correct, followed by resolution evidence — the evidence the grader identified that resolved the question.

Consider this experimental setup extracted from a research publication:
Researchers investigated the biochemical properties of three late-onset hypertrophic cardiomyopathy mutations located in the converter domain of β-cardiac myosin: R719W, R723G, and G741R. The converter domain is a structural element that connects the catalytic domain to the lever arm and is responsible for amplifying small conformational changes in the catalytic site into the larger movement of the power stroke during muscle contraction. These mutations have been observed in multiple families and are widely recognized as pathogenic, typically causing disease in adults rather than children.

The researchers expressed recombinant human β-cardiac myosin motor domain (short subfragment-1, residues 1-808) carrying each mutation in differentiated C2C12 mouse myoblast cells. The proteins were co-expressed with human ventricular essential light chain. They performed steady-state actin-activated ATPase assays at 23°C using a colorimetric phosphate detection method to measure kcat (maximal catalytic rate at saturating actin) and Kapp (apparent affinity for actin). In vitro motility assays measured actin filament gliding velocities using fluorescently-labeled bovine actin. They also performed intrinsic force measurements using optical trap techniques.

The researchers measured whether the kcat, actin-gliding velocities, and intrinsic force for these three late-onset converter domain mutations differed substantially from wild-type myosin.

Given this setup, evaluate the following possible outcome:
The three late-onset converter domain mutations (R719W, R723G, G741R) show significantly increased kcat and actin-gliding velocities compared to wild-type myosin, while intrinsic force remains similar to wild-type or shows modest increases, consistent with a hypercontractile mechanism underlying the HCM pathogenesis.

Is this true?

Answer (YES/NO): NO